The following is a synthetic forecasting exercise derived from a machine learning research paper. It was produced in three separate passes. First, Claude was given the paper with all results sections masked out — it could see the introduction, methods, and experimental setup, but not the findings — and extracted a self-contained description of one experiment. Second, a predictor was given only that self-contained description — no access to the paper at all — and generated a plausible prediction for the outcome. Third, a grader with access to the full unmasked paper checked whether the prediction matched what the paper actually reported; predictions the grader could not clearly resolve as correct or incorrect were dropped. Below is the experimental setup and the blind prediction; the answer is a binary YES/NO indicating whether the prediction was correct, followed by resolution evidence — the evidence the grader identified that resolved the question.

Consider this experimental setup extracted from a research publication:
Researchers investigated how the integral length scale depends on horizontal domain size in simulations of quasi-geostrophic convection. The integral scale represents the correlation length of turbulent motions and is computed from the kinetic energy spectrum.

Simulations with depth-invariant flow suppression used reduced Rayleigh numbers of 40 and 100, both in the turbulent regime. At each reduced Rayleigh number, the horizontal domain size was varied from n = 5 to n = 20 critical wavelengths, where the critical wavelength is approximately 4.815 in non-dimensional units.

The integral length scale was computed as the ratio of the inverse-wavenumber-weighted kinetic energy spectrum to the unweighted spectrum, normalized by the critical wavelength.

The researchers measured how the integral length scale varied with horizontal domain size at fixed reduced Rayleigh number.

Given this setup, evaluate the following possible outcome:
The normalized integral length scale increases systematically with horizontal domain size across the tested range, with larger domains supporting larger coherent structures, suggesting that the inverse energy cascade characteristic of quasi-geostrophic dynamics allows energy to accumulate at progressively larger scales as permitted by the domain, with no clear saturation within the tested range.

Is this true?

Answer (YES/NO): NO